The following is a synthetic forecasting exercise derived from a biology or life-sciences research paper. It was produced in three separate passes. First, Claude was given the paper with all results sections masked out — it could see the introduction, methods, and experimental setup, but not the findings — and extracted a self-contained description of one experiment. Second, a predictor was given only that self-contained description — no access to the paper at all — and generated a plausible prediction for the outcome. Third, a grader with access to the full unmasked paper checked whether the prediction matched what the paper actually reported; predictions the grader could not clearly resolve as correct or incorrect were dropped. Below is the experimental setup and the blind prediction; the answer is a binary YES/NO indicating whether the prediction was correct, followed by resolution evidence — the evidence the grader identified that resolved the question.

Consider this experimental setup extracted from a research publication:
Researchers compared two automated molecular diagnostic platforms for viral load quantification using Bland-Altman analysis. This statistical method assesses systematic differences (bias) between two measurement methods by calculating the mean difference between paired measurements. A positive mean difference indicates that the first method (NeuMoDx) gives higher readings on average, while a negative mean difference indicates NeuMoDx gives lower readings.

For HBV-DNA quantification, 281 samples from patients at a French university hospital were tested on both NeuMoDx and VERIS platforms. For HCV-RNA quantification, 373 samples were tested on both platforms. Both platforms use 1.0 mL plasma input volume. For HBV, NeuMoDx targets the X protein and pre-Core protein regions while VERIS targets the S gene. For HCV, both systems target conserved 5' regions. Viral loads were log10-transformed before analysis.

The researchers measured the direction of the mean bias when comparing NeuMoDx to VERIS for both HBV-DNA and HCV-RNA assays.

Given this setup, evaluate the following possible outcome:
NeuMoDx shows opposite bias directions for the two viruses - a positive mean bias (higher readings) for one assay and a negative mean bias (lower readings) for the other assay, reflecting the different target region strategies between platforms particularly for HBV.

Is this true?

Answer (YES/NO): YES